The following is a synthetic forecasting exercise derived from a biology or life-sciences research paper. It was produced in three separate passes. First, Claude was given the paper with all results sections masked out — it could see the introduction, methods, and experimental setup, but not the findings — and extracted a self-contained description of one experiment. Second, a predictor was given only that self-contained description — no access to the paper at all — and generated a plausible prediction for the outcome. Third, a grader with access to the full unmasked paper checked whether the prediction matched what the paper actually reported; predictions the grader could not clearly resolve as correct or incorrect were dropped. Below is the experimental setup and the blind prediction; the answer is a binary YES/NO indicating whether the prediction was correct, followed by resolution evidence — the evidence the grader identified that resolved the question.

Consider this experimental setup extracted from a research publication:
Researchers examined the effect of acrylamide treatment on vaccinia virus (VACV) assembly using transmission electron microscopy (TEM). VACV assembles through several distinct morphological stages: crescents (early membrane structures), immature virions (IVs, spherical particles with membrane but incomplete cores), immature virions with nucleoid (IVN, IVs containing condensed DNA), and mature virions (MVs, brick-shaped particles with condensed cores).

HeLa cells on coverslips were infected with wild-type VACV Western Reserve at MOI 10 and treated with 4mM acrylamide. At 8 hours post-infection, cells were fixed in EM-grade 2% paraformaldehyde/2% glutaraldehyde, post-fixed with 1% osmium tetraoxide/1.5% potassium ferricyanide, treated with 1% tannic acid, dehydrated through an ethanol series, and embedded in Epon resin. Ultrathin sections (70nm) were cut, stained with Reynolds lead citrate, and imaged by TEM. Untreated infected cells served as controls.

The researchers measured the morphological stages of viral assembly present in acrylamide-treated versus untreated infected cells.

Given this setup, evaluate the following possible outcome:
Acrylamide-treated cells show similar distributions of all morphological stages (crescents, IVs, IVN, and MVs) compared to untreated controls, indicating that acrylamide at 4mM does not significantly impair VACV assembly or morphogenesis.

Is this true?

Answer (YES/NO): NO